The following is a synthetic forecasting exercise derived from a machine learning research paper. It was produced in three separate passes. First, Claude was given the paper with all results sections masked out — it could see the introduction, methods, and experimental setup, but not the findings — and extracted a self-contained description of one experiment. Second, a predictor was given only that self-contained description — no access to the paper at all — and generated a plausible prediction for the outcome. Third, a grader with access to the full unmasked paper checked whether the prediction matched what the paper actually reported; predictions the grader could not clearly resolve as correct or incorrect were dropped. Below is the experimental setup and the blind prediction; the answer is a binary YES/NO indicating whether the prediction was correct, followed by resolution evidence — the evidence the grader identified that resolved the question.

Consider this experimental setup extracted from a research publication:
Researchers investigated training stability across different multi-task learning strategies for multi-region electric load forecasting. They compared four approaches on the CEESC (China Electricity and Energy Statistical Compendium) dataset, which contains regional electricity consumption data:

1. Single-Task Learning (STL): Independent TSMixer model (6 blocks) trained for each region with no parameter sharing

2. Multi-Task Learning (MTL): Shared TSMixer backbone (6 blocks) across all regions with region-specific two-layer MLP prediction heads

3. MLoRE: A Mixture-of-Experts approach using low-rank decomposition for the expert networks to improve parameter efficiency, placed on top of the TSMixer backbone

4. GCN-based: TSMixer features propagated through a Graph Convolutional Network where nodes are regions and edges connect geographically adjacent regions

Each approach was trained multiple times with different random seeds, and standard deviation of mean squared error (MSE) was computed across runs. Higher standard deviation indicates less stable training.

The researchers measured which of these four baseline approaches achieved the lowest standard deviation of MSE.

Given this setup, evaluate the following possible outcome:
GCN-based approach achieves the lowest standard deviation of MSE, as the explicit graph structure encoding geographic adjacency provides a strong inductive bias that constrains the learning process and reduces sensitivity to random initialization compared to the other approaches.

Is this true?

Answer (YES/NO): NO